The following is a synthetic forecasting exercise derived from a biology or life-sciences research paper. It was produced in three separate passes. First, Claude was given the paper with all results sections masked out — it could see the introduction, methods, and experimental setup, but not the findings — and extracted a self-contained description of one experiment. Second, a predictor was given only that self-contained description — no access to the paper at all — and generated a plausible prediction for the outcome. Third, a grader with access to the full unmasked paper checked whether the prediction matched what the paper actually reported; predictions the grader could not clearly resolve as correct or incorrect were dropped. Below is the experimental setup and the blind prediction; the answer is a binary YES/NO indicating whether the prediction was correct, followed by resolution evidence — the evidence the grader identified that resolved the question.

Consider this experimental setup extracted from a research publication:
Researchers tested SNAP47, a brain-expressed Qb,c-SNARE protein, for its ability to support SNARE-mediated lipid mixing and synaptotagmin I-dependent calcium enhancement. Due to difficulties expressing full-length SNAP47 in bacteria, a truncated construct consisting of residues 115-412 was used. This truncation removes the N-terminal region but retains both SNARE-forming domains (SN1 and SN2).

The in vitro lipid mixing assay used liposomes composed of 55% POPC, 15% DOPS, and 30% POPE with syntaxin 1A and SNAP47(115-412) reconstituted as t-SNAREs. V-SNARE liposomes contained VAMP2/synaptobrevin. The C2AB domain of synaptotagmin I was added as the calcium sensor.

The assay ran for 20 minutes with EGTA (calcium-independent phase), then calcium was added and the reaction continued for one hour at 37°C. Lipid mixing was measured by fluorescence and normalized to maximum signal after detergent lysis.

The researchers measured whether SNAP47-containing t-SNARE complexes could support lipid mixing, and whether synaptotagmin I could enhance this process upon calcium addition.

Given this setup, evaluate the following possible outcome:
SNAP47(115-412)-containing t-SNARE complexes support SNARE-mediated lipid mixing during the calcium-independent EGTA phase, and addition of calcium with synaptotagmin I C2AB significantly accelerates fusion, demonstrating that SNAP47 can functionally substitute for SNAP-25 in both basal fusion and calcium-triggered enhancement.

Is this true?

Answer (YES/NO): NO